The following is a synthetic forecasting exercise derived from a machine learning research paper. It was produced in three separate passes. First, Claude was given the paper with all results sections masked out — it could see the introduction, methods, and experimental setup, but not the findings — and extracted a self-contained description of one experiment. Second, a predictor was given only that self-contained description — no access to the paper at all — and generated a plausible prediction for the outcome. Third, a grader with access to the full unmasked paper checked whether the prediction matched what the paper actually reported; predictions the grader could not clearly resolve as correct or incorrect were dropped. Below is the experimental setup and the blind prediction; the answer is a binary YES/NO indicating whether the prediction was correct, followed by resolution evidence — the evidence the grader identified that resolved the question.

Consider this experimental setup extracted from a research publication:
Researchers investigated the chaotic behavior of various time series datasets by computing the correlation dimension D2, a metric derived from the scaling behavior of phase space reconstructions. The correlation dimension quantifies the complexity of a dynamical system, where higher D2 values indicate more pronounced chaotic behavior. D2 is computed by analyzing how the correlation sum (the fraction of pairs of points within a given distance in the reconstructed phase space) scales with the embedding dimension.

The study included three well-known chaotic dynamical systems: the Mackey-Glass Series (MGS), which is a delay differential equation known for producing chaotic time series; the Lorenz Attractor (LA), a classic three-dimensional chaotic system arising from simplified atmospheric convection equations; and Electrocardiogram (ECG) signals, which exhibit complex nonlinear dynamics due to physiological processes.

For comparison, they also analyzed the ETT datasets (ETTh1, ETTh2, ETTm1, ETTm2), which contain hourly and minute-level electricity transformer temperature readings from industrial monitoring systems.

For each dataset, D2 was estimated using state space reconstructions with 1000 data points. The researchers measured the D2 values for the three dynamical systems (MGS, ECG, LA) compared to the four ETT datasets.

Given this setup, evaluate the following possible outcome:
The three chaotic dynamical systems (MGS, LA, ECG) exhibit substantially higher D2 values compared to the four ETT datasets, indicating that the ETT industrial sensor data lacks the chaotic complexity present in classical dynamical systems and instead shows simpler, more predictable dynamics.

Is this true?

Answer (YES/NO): YES